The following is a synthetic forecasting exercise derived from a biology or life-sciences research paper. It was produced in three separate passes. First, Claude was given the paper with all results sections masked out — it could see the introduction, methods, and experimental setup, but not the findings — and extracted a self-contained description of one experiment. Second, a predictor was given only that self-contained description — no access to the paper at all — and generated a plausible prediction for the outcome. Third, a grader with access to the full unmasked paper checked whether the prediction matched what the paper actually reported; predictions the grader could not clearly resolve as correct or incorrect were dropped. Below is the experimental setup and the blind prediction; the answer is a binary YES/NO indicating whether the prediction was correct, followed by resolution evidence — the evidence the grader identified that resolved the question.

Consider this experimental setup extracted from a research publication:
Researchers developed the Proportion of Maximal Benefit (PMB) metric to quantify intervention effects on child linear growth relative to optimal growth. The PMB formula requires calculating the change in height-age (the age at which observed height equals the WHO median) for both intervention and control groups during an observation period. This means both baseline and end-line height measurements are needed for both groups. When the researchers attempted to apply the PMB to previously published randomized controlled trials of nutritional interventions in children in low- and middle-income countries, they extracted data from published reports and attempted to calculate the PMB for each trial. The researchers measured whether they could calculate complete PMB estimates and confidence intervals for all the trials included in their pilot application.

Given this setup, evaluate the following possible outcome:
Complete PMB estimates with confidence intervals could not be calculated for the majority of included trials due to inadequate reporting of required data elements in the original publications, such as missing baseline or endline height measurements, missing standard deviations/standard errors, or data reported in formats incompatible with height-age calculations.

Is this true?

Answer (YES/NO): NO